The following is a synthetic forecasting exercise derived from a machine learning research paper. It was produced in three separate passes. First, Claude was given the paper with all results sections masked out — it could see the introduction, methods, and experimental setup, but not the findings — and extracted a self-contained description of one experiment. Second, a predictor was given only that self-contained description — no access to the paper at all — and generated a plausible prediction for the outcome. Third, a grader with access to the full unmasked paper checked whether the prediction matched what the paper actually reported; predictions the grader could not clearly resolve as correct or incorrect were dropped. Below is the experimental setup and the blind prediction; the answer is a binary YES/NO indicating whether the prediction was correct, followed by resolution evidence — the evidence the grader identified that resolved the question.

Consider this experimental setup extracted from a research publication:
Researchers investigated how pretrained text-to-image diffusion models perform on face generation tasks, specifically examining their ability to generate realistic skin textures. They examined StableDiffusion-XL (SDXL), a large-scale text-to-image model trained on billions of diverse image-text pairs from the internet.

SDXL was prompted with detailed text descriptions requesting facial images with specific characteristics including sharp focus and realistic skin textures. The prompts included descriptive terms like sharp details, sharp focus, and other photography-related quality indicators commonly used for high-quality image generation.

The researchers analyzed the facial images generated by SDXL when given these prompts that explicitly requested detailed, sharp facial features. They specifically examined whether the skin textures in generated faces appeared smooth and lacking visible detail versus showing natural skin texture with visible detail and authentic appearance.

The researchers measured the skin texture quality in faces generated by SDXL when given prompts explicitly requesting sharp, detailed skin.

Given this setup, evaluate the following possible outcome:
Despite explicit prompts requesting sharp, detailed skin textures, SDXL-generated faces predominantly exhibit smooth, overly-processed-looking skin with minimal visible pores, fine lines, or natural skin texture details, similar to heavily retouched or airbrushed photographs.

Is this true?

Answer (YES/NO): YES